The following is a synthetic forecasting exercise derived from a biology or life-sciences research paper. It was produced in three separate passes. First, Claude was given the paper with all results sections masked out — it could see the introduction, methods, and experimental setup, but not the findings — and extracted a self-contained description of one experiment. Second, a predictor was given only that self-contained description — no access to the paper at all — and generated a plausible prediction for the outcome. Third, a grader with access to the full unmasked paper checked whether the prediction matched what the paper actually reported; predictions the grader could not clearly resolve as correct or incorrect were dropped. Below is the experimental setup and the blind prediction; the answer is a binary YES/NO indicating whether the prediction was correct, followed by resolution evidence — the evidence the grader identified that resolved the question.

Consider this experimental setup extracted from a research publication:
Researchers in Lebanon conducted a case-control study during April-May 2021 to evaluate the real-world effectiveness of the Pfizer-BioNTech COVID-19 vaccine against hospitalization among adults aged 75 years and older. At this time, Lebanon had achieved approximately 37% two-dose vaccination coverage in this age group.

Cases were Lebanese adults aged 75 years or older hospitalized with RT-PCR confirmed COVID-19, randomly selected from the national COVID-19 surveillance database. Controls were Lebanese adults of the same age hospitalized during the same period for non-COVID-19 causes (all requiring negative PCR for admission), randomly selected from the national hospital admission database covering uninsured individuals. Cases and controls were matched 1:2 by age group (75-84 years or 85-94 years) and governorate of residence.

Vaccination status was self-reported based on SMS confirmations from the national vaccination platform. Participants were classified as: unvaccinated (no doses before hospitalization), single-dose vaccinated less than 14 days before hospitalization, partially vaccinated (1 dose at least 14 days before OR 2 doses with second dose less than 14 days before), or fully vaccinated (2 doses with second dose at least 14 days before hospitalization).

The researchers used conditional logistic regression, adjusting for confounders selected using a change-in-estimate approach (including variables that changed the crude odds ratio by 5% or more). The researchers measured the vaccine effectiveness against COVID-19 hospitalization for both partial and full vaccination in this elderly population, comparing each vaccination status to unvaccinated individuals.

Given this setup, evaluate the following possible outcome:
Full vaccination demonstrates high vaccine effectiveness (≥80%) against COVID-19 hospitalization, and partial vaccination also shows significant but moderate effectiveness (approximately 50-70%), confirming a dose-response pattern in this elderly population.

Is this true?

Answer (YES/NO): YES